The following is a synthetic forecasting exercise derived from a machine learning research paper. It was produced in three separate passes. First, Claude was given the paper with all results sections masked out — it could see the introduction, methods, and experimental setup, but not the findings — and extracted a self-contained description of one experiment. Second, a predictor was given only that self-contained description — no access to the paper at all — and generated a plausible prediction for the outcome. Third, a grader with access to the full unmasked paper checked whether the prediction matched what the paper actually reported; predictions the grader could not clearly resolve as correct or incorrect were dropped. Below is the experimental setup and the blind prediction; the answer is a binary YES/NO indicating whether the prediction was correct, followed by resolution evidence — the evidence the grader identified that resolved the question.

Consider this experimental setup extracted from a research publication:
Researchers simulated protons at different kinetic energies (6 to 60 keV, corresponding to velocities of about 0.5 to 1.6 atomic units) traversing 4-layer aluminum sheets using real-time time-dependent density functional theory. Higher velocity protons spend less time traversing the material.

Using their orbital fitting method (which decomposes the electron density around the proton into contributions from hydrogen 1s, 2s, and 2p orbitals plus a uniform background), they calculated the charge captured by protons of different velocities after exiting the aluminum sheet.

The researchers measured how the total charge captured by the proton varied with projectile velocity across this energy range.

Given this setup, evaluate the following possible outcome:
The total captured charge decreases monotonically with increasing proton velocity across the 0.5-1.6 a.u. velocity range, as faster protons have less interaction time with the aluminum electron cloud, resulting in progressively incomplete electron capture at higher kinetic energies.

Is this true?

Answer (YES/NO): YES